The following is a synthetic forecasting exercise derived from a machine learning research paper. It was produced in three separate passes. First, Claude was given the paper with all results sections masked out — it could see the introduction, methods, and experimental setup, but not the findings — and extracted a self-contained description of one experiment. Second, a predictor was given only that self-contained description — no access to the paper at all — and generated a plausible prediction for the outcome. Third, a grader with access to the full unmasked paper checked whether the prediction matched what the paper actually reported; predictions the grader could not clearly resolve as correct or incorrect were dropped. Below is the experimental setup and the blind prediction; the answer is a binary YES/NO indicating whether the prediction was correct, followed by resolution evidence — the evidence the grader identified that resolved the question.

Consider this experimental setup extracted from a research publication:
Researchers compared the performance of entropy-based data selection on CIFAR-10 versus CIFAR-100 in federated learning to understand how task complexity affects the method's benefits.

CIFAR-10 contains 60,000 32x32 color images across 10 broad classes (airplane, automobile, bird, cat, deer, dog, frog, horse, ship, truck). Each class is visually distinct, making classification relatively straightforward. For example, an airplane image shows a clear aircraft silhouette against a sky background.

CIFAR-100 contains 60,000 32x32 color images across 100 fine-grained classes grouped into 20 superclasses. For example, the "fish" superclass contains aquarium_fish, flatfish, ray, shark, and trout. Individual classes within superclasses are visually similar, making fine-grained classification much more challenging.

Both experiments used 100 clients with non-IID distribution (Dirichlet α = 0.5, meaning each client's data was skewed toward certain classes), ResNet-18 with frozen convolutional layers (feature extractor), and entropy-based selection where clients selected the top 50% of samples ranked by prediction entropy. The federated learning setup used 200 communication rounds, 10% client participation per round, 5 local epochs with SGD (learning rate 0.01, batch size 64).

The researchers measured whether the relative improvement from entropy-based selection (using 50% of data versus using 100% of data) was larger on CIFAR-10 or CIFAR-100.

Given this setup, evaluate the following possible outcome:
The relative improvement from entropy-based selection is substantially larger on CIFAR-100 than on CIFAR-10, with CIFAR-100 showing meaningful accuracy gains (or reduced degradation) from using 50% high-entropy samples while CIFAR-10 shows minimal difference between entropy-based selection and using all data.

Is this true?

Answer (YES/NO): NO